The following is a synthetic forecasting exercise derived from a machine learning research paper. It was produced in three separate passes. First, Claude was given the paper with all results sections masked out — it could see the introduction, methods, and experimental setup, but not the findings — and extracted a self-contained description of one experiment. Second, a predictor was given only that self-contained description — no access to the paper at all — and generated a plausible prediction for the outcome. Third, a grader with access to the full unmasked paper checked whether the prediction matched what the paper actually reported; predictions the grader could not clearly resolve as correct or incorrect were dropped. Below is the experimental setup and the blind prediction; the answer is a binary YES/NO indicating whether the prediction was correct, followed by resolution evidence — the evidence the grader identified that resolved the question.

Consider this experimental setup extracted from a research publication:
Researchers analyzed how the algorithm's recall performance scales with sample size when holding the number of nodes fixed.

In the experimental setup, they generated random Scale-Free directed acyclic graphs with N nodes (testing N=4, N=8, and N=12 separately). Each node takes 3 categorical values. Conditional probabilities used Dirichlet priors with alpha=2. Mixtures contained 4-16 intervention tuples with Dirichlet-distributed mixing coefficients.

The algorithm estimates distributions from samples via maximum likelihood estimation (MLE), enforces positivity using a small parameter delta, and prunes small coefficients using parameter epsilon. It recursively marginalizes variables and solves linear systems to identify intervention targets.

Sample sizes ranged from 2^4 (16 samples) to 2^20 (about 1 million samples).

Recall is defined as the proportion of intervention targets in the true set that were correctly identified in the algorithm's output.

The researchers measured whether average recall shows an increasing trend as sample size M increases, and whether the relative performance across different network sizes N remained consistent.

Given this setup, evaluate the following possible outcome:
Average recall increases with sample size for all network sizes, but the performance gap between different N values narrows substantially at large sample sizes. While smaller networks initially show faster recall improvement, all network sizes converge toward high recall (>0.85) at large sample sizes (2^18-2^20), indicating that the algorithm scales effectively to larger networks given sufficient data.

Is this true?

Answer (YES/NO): NO